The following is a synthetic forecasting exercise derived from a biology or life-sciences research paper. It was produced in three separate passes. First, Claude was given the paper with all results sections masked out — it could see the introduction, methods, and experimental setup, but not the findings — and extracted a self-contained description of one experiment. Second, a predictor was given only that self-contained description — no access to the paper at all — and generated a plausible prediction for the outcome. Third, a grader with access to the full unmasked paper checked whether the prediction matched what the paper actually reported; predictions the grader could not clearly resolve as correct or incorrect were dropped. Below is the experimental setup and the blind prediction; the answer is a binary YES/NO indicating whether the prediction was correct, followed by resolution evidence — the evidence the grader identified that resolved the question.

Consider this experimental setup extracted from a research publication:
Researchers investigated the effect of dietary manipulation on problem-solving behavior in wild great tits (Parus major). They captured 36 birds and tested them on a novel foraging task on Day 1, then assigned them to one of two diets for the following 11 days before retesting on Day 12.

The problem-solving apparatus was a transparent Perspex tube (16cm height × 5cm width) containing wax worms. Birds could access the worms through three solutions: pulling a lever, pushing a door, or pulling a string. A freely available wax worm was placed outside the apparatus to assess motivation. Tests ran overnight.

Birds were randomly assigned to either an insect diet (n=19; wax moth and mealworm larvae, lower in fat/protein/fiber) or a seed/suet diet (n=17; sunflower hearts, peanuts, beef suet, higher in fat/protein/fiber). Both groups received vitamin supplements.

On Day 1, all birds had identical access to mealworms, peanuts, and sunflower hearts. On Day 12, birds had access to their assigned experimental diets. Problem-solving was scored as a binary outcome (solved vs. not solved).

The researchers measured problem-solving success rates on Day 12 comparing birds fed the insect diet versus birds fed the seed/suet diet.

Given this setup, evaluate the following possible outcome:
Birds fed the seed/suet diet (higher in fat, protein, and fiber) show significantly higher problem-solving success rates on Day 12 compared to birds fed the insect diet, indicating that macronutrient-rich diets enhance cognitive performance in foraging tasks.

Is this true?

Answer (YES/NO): NO